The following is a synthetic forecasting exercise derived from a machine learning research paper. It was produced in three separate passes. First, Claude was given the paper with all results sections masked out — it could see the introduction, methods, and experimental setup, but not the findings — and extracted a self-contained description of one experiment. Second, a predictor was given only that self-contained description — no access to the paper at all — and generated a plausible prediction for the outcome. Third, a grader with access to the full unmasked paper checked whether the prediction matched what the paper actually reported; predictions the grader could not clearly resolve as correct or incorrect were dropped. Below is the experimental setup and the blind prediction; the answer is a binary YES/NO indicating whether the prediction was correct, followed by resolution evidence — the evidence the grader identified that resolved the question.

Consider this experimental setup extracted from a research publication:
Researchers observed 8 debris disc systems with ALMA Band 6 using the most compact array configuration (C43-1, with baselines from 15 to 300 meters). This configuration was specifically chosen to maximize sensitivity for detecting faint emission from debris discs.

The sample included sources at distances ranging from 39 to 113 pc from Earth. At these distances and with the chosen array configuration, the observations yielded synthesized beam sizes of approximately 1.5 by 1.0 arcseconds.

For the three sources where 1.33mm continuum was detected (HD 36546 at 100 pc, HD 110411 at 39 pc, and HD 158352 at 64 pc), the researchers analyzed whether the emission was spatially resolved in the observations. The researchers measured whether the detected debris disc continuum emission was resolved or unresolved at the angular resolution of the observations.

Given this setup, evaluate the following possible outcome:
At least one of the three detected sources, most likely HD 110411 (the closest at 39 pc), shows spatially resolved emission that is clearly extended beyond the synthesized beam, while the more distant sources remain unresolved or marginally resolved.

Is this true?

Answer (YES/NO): NO